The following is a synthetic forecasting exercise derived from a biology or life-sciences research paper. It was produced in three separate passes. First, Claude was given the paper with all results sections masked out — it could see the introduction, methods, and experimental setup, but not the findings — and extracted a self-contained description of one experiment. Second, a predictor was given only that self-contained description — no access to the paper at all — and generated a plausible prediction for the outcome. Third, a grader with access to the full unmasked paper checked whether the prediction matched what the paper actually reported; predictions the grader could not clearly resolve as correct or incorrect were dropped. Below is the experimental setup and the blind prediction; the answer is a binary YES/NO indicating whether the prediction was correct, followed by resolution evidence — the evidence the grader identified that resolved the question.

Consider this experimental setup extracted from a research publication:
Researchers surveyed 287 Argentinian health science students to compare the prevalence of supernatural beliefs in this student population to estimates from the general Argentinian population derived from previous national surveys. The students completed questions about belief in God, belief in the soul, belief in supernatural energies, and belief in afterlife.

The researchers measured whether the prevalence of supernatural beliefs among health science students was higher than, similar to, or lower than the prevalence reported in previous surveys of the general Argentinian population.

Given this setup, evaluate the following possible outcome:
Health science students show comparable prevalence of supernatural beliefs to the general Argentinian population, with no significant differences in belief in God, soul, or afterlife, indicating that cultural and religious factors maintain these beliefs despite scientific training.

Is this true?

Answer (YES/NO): NO